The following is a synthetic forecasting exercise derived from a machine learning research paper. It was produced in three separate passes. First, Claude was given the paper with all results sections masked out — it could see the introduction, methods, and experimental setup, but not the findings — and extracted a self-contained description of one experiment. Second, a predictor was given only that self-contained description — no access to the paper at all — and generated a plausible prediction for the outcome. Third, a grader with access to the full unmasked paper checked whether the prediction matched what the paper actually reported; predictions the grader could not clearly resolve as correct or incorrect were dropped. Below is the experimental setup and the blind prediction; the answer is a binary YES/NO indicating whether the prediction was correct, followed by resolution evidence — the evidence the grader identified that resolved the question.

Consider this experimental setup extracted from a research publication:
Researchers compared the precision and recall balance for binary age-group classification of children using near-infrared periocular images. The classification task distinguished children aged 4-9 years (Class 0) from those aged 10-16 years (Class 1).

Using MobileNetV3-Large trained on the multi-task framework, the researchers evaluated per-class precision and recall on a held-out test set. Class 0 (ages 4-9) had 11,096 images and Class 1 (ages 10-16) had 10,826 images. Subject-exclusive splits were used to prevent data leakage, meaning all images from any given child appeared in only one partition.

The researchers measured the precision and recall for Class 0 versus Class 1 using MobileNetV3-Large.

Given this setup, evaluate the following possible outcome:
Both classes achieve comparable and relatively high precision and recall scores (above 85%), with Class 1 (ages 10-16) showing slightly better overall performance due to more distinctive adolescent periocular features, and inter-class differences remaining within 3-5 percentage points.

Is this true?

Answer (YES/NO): NO